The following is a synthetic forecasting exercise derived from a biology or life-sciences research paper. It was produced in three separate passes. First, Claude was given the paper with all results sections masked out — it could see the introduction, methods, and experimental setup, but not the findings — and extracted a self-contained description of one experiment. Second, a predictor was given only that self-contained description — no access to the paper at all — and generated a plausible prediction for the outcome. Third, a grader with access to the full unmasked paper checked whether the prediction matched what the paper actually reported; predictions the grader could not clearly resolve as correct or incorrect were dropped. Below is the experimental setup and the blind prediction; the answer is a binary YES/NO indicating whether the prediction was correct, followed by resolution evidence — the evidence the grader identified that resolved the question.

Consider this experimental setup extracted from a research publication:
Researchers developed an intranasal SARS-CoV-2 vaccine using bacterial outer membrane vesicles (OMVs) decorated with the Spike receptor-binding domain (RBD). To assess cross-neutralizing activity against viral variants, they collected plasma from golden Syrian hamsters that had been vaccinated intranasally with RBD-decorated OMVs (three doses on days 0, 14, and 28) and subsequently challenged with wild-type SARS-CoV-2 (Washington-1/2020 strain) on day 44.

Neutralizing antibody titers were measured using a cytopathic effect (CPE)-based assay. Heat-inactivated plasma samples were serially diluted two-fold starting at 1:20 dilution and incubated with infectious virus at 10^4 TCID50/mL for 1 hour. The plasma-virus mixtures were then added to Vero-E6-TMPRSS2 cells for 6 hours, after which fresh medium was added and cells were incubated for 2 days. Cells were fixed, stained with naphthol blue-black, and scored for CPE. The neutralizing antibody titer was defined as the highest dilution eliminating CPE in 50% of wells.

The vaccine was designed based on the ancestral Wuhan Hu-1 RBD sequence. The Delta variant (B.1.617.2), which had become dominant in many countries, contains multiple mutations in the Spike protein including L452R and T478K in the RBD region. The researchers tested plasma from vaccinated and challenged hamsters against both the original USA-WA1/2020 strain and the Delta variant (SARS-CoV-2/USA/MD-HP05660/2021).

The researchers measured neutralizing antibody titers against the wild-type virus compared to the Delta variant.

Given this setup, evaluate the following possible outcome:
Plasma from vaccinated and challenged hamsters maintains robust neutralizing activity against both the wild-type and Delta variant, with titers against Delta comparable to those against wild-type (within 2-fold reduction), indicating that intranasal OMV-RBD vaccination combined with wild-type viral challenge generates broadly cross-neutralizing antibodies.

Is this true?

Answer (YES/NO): YES